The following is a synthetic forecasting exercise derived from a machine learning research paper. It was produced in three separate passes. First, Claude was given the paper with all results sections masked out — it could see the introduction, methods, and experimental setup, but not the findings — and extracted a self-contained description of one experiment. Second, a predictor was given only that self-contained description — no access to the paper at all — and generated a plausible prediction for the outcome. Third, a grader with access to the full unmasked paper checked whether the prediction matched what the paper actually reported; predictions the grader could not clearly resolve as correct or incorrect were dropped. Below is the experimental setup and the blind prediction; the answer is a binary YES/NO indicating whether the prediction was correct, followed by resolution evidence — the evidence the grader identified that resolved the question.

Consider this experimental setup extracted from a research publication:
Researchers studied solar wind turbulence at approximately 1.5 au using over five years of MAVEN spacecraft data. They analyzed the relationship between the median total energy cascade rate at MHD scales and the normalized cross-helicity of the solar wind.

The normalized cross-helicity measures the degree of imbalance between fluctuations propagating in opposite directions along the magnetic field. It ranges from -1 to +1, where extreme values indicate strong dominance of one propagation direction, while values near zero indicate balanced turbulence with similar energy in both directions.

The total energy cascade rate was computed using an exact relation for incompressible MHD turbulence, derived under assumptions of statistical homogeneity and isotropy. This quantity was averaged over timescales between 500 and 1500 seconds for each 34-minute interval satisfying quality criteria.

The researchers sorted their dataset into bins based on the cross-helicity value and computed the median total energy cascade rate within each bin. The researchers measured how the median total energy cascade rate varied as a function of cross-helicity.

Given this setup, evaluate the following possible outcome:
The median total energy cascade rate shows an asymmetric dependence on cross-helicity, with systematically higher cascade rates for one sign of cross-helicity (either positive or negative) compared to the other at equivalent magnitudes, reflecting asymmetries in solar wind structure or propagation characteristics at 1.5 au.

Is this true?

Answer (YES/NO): NO